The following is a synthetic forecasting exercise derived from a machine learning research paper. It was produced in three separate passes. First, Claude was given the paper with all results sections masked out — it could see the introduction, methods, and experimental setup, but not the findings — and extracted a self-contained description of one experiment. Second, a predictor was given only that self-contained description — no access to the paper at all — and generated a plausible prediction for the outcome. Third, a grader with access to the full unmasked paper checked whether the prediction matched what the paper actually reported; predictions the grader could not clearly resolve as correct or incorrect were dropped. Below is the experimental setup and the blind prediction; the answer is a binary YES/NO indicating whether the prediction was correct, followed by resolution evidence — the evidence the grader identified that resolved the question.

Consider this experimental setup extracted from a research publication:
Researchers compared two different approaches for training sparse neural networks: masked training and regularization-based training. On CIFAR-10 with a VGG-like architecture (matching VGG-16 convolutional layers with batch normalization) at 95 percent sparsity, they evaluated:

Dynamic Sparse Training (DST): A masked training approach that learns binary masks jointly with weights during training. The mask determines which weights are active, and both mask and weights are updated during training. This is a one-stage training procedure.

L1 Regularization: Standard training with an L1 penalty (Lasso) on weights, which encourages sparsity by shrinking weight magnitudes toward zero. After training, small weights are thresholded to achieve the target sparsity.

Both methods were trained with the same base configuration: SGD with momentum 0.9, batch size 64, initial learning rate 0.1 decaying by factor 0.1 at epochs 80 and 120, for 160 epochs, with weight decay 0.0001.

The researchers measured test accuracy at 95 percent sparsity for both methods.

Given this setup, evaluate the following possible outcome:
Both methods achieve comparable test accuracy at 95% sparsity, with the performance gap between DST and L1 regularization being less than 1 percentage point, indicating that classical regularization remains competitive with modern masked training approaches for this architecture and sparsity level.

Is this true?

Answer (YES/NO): YES